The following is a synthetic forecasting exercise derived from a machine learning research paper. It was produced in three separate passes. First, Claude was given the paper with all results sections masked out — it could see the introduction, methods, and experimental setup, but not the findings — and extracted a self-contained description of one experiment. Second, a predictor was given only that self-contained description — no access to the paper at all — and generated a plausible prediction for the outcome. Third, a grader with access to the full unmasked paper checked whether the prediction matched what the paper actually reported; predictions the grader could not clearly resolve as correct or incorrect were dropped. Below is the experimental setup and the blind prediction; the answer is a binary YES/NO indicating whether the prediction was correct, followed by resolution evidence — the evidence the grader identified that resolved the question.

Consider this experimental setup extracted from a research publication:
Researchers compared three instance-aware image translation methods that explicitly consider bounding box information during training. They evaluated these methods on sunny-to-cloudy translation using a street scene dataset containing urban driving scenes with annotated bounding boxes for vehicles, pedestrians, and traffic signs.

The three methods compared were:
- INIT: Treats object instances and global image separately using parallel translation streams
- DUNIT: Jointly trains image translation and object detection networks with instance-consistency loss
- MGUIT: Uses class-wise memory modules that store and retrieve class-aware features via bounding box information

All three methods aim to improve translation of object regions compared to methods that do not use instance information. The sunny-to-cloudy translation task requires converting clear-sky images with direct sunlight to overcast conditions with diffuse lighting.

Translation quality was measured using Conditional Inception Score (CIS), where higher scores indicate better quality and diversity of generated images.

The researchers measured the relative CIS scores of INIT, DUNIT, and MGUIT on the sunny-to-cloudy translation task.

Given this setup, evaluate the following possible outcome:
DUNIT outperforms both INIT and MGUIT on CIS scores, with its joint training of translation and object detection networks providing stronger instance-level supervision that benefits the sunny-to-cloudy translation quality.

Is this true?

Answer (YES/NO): NO